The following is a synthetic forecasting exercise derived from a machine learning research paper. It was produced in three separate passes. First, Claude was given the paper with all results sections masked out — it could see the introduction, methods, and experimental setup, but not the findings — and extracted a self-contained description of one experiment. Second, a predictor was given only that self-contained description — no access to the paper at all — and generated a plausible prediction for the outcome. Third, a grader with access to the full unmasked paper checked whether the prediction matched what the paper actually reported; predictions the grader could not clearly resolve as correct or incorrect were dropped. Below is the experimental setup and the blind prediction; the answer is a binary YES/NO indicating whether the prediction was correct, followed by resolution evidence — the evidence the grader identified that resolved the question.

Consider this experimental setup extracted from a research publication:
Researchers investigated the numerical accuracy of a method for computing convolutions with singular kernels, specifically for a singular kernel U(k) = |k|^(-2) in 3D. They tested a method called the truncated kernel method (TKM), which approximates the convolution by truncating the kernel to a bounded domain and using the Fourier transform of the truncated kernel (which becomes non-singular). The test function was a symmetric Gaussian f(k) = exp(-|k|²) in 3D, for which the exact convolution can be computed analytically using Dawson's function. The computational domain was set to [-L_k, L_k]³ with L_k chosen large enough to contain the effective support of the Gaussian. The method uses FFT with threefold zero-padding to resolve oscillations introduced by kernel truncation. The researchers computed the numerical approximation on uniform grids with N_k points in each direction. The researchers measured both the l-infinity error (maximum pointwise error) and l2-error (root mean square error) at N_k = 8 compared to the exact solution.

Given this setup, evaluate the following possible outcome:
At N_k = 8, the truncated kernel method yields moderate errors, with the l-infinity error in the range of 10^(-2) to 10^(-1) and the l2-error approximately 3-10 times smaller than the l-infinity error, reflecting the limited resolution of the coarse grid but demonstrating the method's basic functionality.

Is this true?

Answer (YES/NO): NO